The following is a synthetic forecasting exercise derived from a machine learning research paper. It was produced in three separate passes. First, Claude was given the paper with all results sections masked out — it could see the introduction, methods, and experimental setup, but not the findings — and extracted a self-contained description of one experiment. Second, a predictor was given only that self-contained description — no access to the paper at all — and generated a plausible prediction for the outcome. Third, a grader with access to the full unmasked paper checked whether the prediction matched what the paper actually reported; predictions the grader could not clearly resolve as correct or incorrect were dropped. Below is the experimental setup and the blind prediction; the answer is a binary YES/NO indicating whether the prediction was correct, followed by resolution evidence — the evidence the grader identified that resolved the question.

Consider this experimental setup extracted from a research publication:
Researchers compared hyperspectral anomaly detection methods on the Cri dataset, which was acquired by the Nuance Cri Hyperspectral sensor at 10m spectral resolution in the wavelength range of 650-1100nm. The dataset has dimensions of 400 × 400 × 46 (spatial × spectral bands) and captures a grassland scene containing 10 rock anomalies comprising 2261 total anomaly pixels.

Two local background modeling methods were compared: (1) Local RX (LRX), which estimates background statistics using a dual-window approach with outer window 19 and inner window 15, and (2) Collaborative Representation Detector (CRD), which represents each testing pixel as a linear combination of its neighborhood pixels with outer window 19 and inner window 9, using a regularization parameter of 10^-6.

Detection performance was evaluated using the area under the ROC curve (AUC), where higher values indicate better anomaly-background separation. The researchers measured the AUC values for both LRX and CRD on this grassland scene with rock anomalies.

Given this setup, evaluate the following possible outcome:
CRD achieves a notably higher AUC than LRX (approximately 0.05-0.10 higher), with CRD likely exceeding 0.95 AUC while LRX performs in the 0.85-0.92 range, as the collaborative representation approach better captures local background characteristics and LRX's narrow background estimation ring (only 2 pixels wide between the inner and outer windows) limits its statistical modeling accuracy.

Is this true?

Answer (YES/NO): NO